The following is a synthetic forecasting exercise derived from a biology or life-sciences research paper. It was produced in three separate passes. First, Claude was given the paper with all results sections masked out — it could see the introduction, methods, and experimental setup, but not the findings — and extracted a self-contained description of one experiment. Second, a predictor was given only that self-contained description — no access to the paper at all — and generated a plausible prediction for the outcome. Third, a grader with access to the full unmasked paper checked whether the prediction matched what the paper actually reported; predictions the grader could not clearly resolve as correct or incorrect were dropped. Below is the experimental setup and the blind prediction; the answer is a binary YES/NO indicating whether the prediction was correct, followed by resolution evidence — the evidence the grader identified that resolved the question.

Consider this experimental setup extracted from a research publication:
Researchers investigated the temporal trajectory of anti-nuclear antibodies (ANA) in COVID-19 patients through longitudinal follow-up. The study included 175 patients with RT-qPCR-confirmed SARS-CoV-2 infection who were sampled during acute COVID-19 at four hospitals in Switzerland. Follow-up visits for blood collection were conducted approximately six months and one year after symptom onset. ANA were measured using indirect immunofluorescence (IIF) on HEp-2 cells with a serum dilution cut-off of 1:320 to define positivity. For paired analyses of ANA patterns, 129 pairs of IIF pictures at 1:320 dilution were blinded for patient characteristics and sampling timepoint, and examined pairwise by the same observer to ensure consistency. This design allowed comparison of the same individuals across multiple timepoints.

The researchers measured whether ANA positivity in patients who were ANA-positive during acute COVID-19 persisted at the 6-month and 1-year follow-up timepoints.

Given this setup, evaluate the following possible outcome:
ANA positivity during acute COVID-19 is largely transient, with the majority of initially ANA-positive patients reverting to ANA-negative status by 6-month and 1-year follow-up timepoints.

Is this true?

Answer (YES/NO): NO